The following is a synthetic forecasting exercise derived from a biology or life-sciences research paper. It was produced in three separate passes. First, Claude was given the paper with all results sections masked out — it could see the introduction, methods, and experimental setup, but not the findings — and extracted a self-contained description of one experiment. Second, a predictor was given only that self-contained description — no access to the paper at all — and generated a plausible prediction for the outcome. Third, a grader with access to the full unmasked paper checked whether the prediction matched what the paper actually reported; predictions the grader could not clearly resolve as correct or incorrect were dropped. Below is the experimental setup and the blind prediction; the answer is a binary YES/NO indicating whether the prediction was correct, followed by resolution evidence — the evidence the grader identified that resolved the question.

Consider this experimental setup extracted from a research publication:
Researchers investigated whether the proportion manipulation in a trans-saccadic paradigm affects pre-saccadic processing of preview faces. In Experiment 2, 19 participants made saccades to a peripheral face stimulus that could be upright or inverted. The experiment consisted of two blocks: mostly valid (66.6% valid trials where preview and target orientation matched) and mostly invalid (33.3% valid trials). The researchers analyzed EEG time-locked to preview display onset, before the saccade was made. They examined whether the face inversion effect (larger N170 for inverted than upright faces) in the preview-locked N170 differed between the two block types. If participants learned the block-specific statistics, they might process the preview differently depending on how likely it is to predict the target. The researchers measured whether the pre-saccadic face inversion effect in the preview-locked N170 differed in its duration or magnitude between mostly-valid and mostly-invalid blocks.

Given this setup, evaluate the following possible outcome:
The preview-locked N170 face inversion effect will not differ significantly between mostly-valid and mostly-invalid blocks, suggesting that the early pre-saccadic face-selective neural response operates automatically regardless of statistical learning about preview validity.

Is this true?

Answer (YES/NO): YES